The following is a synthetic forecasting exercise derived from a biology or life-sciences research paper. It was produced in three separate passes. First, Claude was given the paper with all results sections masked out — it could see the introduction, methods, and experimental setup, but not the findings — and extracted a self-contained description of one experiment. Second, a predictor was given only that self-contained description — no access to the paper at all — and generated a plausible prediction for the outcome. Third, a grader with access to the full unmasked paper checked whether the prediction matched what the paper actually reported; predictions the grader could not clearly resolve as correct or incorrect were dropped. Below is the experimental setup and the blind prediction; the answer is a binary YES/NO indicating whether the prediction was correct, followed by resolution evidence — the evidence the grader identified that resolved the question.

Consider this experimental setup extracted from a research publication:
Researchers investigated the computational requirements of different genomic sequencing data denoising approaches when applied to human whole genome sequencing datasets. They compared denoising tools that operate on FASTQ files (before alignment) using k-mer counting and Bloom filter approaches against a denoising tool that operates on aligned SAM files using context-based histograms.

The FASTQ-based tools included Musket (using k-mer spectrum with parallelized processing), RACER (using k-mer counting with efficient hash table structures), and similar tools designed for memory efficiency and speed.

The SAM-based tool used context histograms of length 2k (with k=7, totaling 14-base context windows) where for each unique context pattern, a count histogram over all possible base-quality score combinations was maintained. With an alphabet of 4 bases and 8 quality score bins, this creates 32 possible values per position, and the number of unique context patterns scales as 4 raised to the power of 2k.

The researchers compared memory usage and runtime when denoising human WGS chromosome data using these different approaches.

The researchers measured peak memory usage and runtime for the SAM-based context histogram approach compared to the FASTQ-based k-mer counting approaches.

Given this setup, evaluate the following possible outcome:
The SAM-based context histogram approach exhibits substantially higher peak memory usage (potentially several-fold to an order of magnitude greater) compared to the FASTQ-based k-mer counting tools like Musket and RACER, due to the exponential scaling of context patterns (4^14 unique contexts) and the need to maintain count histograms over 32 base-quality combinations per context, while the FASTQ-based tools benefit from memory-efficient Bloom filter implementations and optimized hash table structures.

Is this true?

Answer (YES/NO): YES